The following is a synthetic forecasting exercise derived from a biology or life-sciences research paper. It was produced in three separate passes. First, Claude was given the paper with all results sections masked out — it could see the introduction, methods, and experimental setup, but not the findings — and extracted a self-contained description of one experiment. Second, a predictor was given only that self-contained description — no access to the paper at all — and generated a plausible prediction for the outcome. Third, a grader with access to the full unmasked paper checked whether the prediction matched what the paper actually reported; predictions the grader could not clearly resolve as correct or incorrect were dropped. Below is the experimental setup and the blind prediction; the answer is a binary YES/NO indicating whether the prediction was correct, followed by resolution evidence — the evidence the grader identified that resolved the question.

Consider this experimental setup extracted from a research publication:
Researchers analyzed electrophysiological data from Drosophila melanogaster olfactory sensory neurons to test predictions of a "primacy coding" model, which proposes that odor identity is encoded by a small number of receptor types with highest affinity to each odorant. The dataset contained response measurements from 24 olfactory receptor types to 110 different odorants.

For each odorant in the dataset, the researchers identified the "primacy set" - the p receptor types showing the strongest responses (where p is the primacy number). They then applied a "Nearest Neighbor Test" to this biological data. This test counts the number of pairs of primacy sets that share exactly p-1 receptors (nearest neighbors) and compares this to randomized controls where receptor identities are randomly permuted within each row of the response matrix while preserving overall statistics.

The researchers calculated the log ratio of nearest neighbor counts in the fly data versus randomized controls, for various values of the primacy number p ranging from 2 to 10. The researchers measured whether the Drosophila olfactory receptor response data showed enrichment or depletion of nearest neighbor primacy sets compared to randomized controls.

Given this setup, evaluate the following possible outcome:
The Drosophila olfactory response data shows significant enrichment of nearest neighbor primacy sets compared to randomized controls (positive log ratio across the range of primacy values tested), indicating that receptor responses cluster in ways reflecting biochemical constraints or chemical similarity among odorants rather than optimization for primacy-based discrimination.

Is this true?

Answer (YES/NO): NO